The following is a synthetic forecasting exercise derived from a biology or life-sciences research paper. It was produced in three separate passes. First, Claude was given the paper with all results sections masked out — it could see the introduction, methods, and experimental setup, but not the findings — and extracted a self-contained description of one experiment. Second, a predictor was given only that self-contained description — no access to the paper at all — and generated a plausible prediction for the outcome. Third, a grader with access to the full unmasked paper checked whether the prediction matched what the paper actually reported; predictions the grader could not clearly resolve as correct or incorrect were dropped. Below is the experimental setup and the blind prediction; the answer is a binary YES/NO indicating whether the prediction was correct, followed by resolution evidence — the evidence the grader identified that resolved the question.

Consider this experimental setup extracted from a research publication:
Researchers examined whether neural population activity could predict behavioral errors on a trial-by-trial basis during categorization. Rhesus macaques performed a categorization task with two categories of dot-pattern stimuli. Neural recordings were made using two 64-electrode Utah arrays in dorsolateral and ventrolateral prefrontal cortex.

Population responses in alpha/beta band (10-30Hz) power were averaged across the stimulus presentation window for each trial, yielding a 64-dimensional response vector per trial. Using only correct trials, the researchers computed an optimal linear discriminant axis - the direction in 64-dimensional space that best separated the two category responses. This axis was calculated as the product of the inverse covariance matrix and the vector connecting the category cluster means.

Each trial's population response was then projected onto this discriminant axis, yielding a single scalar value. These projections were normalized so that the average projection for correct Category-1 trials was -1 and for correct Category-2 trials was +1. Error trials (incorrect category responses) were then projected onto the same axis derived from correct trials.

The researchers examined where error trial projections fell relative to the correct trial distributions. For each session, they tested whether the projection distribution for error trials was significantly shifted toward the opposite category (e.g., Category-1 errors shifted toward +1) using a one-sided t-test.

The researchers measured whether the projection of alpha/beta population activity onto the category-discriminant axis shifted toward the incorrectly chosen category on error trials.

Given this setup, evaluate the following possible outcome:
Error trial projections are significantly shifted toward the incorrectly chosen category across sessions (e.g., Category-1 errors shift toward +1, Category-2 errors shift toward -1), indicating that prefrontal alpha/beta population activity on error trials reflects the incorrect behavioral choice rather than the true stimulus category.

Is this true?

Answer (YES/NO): YES